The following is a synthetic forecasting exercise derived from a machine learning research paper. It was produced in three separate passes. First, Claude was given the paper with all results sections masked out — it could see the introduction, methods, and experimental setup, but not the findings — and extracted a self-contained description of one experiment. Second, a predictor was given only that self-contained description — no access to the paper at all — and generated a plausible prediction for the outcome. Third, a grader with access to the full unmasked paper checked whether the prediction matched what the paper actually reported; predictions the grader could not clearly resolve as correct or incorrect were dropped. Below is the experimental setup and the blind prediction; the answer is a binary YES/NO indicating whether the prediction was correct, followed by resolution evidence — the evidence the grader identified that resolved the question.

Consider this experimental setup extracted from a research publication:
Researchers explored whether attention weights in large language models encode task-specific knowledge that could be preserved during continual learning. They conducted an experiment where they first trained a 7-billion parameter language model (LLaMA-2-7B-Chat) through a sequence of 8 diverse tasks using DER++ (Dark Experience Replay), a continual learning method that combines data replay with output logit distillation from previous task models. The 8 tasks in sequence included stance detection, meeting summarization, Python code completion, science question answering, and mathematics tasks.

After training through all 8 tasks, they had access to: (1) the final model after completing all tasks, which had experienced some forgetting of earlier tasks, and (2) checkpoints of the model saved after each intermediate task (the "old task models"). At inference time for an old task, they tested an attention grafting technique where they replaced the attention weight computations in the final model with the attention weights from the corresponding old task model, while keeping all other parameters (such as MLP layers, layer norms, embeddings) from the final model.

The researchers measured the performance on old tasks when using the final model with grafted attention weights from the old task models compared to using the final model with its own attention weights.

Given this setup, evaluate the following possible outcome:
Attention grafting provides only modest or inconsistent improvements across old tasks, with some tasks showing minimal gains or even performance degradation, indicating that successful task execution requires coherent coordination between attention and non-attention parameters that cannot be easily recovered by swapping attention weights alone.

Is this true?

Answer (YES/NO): NO